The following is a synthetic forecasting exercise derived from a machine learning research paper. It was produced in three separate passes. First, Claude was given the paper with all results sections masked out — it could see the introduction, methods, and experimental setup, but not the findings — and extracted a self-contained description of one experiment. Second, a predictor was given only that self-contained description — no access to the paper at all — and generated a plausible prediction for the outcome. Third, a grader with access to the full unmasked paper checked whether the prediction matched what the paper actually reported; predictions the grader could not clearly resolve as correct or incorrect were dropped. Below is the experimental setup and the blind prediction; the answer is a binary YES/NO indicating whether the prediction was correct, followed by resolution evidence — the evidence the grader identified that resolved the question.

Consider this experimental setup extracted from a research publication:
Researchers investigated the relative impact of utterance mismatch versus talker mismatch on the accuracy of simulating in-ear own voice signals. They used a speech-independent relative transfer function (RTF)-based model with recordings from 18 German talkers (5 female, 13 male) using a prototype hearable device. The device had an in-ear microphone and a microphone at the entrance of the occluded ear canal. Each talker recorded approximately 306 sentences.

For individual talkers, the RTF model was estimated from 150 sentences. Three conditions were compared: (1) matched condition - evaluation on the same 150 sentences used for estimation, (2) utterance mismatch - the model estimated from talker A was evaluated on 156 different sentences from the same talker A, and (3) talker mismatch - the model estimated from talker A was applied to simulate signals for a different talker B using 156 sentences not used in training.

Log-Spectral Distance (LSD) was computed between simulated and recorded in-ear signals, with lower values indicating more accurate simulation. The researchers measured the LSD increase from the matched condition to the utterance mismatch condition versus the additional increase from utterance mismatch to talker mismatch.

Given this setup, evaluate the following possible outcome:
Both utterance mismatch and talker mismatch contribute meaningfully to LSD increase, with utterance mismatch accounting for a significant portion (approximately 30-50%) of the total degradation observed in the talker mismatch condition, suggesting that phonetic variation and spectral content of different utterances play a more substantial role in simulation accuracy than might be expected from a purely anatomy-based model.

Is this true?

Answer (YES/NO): NO